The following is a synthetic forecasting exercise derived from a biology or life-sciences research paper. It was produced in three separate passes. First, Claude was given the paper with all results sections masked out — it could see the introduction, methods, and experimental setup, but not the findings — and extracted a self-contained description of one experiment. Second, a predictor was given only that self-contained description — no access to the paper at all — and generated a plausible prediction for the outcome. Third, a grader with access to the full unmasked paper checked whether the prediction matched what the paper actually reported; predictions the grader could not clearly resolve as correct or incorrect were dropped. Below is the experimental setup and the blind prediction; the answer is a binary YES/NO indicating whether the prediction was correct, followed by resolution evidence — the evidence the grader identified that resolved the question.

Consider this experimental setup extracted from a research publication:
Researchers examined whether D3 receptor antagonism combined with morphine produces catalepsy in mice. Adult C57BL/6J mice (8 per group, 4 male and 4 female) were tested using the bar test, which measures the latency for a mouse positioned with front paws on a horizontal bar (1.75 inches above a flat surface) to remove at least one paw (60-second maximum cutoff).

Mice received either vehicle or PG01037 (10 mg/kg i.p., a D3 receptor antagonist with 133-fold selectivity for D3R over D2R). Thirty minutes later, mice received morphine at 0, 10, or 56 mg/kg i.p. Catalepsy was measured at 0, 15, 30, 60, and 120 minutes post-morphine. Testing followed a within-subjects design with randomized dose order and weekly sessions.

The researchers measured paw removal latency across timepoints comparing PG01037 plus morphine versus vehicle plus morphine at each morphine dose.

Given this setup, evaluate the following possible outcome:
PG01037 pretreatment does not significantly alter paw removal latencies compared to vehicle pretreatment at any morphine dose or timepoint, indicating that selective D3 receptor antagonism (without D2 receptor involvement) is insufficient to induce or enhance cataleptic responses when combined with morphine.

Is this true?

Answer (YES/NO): YES